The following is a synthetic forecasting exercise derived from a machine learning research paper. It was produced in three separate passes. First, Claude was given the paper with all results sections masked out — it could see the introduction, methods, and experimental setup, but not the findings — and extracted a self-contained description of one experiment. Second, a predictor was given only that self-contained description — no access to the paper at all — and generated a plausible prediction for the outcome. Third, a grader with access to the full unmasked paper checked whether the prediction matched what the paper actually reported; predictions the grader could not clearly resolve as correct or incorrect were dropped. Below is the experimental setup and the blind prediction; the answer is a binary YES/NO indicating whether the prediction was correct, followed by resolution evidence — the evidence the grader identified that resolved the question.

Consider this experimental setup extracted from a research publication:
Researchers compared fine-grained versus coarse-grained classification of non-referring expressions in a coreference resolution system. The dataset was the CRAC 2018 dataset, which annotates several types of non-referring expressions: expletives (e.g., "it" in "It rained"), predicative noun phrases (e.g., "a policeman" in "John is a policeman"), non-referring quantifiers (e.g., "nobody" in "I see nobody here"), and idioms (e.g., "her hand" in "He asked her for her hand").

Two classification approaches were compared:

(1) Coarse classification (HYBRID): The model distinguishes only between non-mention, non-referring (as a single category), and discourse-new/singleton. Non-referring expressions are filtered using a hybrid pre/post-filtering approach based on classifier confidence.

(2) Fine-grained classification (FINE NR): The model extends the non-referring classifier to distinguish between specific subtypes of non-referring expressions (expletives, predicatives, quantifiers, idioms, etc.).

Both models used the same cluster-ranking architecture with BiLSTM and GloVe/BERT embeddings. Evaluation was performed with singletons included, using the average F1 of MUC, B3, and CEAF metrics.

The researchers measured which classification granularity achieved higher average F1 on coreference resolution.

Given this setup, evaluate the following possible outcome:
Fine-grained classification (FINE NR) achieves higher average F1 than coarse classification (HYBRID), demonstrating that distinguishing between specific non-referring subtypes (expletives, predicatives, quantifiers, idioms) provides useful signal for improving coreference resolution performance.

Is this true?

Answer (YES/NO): NO